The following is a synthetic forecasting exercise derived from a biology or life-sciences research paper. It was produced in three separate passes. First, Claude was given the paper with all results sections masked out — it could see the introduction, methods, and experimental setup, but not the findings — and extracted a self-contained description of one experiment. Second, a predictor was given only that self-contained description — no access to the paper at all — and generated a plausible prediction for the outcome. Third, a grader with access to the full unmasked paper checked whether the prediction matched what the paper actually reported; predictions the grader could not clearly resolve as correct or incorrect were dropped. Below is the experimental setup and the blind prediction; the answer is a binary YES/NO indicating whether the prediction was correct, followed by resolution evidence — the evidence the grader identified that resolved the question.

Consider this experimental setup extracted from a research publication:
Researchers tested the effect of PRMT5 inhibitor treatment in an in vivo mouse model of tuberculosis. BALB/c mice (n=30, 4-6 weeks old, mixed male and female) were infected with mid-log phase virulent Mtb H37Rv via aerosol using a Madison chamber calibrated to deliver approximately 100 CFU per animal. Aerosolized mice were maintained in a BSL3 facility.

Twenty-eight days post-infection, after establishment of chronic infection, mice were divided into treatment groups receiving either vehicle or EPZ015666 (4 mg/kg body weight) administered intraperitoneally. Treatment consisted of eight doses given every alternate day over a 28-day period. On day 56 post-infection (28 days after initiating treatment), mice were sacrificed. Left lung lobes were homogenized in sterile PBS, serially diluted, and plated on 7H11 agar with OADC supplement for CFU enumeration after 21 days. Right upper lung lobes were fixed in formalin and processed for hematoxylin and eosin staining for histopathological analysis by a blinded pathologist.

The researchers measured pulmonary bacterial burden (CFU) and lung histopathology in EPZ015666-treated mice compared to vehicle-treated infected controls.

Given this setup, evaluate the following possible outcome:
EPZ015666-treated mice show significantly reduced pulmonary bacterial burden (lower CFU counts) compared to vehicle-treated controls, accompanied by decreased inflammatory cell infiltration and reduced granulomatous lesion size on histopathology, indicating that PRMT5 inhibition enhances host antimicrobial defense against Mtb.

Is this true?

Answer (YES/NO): YES